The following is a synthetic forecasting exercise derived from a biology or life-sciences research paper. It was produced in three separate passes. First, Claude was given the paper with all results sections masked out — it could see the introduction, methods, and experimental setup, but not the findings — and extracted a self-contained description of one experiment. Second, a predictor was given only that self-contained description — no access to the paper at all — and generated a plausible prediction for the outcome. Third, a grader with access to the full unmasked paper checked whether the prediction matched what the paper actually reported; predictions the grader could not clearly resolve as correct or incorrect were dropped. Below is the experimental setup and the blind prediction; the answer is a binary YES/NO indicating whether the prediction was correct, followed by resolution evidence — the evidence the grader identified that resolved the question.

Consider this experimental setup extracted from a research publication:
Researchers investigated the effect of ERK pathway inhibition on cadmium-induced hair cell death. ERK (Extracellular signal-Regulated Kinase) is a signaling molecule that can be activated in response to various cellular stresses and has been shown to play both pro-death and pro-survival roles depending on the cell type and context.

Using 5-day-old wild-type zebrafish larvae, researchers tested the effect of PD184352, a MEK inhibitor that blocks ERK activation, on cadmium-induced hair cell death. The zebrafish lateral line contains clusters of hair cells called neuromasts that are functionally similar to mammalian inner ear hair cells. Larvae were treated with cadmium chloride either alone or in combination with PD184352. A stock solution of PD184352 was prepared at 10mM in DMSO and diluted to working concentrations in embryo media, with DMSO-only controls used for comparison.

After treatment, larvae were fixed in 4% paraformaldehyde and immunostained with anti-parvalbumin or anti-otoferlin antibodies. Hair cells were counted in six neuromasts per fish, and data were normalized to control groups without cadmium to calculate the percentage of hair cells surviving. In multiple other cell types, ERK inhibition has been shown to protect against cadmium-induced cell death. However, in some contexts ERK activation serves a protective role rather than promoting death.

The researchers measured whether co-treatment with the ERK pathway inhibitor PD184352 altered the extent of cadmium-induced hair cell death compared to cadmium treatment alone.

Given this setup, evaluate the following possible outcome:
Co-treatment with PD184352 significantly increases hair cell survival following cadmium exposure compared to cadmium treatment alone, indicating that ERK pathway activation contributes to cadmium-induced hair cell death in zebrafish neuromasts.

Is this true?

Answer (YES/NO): NO